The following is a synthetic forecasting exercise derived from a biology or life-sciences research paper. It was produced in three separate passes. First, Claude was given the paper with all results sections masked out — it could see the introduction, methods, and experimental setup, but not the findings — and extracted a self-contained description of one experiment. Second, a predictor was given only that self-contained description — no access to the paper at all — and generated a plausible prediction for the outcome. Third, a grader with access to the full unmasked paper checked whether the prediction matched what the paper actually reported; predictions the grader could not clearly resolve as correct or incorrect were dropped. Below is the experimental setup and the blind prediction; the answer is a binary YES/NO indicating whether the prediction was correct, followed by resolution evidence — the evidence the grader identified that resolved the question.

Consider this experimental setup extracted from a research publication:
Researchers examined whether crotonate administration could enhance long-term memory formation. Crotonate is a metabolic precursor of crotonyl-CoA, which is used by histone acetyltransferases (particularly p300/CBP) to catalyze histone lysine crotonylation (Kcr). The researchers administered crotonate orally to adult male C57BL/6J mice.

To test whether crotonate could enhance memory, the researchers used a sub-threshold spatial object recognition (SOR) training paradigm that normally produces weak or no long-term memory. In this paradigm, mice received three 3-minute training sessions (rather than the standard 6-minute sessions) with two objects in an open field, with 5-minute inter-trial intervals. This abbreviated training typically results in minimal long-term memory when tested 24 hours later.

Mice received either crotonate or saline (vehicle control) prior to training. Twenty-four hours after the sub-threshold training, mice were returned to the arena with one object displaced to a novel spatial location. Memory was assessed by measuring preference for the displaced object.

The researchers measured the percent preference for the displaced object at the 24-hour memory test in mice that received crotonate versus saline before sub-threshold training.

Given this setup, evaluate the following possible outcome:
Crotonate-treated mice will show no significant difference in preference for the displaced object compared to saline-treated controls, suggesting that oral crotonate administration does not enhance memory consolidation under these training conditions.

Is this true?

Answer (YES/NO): NO